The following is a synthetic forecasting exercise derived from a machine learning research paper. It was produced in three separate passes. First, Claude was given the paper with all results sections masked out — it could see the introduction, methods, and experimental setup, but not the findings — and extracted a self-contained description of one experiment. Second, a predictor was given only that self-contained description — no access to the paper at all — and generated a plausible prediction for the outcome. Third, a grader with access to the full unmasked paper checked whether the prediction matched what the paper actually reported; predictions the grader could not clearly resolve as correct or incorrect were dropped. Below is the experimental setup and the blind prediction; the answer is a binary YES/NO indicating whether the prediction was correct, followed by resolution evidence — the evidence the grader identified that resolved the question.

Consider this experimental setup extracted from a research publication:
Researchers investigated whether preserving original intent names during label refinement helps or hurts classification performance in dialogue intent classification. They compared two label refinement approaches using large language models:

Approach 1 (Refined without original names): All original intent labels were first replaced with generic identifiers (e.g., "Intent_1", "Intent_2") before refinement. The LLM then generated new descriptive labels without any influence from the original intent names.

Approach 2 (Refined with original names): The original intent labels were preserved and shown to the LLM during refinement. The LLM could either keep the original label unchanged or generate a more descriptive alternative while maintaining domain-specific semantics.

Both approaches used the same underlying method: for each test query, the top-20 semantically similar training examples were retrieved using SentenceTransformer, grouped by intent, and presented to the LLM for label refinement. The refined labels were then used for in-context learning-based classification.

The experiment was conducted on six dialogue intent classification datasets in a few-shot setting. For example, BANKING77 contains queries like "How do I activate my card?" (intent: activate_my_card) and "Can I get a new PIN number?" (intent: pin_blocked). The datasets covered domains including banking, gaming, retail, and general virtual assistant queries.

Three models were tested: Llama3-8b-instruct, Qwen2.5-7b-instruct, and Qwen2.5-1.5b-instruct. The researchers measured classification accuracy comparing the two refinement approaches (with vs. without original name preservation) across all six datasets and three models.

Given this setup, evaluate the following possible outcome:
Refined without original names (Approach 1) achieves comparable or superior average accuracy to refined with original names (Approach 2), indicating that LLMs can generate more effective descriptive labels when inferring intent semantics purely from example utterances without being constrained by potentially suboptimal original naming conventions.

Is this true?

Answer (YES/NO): NO